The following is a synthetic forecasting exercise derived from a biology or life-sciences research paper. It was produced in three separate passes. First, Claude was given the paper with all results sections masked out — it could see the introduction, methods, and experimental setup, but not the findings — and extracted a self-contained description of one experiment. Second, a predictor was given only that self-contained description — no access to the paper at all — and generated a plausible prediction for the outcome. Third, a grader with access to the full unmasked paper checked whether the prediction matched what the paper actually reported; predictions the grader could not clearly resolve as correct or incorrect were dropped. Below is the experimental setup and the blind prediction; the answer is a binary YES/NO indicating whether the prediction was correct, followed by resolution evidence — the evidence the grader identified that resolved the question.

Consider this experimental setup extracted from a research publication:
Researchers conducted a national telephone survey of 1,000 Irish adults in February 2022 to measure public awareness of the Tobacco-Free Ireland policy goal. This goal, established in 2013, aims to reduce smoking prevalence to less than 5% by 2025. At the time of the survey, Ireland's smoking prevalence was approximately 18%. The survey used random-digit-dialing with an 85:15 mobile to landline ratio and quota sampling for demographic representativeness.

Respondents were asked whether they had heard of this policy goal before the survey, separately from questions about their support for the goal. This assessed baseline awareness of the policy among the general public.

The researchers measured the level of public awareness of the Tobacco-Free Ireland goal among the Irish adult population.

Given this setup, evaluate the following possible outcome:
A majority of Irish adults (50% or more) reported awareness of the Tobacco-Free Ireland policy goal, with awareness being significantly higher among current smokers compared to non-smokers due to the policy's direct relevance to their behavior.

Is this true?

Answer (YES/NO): NO